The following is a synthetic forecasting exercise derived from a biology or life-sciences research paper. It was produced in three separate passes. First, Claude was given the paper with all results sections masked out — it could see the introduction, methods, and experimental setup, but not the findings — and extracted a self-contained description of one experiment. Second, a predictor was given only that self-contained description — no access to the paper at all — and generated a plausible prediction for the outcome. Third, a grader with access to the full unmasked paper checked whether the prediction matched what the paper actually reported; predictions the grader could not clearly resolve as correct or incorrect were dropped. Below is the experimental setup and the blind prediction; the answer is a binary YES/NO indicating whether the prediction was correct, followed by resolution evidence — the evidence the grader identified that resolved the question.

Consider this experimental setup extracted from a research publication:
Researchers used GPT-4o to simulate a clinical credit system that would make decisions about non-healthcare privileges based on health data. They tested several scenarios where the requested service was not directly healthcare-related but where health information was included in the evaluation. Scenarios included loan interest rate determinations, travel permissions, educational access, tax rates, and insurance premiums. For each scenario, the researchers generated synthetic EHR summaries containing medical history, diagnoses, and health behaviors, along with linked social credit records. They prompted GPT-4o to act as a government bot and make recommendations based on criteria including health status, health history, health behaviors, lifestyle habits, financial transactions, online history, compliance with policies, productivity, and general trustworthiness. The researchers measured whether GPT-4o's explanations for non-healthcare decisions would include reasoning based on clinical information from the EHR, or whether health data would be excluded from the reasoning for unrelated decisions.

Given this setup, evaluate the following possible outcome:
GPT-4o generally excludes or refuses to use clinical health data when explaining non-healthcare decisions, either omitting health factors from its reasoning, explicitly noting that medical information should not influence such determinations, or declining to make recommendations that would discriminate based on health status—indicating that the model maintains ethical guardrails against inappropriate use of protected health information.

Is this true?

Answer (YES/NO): NO